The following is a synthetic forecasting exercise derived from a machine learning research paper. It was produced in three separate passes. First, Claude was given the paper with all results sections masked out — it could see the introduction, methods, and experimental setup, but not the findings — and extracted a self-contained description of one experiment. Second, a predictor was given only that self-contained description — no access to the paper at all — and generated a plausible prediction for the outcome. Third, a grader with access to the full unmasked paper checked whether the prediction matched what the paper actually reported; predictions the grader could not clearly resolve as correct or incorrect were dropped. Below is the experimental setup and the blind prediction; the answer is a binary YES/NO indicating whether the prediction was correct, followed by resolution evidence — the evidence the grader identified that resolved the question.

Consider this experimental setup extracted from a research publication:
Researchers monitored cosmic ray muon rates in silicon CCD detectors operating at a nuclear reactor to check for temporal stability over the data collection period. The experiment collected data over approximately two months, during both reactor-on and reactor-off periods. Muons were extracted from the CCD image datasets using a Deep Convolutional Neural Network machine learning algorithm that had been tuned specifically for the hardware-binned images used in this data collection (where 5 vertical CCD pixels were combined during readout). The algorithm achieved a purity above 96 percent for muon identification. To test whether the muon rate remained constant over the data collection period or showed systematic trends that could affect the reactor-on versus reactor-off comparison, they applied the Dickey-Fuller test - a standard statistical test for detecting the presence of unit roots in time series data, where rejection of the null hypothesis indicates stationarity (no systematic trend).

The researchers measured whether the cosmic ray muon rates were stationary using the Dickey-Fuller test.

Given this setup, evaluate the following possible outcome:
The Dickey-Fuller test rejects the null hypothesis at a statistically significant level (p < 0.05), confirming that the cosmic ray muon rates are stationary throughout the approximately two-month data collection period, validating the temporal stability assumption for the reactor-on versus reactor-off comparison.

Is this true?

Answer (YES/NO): YES